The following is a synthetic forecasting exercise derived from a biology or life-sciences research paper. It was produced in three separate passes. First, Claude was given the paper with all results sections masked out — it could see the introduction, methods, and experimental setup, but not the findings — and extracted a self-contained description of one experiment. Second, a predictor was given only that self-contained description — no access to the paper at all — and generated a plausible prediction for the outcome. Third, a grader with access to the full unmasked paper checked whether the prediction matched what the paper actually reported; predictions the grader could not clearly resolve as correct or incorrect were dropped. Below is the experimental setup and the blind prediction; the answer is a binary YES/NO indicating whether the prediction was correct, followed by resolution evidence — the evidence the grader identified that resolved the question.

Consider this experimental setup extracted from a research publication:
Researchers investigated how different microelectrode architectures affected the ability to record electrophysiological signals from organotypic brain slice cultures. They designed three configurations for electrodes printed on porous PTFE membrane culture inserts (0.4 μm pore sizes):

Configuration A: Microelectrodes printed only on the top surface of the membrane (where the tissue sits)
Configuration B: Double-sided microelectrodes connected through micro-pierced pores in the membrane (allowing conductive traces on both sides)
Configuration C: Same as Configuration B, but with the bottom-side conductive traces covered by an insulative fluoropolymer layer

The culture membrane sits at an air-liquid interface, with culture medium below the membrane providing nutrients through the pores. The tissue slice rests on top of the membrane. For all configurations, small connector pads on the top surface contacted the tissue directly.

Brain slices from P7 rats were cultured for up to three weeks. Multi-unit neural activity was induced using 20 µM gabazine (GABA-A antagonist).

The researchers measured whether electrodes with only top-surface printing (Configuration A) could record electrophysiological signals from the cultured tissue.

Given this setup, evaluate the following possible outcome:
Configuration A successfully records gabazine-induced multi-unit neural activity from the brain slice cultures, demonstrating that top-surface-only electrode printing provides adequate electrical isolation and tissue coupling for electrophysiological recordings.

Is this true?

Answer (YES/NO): NO